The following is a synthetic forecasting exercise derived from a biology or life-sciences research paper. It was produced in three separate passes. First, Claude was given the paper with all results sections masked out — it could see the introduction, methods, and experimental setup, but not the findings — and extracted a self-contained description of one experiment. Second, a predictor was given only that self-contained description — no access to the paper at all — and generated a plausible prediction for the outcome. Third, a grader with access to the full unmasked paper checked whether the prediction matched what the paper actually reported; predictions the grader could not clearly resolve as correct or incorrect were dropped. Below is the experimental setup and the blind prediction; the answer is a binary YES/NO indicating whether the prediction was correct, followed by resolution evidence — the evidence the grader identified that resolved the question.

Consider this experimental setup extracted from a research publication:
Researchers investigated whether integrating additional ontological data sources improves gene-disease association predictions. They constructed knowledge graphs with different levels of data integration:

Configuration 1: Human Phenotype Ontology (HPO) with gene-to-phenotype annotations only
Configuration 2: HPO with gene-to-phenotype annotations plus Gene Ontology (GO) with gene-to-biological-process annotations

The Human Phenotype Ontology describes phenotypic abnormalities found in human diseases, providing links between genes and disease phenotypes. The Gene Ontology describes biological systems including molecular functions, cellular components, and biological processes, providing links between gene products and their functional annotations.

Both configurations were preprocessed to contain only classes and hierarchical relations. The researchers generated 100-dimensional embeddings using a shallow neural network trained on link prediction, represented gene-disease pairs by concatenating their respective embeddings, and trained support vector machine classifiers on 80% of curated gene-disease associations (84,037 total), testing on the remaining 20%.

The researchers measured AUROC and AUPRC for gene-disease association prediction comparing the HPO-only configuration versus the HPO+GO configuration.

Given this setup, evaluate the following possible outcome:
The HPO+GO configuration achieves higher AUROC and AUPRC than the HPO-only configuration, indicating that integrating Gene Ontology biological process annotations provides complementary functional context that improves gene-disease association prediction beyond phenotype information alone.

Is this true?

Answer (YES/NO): NO